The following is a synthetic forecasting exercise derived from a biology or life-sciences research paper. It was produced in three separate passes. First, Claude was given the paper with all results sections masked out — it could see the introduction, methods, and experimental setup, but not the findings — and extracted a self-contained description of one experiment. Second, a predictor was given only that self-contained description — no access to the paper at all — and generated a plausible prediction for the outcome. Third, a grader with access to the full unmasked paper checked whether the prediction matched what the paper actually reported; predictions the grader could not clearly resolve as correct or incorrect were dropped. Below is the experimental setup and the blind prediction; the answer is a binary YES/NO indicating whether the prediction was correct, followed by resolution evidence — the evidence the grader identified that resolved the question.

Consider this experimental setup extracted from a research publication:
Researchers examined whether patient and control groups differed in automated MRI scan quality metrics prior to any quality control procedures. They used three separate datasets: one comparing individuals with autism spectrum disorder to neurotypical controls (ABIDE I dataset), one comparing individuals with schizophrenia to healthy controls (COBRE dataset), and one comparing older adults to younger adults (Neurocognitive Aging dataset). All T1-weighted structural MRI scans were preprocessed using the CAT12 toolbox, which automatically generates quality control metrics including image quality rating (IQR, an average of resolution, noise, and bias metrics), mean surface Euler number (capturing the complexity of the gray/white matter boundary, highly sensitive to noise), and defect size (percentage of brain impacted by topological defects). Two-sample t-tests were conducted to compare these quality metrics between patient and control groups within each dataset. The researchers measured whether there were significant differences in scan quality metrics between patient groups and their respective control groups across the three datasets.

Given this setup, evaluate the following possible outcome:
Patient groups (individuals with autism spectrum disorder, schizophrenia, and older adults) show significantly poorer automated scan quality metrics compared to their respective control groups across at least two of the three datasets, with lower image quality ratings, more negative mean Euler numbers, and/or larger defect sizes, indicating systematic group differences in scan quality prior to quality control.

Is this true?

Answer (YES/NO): YES